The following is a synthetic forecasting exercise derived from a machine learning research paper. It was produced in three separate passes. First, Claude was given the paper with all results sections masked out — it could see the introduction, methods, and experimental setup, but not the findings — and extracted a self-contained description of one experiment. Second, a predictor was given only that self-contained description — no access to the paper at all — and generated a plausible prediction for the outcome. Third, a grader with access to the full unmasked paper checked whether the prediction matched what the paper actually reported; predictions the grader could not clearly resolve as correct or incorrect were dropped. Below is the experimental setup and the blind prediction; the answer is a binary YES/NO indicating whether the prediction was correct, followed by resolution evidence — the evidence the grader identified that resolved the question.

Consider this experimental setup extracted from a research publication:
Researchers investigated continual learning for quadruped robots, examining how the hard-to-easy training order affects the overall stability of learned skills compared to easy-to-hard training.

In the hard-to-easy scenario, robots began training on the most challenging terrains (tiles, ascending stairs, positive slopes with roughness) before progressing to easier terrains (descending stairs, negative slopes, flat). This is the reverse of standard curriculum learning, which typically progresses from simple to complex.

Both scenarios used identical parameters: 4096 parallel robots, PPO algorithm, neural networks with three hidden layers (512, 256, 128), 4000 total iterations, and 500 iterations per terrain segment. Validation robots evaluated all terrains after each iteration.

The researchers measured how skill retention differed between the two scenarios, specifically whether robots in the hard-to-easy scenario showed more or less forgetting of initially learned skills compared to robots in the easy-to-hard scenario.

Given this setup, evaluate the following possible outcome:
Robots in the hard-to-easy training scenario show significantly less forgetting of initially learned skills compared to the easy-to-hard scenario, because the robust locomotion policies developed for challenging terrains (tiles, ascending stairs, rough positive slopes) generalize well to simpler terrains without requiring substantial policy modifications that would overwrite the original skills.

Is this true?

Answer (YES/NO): YES